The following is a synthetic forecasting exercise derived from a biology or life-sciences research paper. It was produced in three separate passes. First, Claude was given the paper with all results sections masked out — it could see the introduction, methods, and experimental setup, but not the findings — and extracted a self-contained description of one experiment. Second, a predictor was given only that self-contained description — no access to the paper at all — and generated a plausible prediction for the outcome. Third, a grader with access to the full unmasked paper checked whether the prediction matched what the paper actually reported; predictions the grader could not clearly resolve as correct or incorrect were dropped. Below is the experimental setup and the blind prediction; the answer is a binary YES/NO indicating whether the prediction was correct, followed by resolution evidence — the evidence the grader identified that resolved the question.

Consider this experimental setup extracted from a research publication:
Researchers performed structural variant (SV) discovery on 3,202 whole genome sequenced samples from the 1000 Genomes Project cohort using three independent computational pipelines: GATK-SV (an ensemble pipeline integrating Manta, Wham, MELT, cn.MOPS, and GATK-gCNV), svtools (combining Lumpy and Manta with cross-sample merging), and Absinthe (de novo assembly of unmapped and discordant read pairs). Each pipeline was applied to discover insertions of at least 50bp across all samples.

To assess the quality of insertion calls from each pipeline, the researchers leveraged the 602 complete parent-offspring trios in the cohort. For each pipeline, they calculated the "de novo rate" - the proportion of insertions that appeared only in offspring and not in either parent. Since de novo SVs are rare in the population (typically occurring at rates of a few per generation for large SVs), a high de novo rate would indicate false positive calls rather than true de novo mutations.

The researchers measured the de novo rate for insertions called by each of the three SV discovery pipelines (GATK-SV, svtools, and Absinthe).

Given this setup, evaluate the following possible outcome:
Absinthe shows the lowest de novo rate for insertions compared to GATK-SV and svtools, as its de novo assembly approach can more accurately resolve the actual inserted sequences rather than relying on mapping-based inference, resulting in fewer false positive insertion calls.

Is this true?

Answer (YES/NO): YES